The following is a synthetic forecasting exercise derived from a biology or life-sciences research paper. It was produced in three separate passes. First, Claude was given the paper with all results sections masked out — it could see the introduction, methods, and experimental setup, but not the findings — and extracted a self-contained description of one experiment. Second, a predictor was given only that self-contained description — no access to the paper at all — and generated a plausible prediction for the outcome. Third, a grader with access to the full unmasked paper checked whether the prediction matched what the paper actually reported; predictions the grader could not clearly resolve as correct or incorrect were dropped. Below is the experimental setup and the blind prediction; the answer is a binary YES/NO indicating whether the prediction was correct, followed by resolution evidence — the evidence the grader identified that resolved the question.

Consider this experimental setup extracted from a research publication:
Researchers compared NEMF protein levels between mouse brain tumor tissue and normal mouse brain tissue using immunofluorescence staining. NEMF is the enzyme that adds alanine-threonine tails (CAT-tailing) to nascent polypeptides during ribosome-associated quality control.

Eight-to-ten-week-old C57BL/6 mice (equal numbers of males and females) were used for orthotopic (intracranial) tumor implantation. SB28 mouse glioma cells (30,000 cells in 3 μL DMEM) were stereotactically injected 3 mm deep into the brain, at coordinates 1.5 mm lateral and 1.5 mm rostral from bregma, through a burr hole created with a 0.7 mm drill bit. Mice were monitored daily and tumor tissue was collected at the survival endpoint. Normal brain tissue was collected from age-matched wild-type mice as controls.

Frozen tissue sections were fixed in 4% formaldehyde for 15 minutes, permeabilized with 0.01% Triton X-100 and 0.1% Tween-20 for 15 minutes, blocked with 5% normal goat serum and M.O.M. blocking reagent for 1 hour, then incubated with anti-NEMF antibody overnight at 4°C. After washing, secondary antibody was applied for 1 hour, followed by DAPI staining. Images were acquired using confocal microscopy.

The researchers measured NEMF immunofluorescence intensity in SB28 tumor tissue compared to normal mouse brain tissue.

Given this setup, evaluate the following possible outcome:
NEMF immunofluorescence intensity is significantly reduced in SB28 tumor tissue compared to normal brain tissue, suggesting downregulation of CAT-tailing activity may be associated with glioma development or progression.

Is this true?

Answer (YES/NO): NO